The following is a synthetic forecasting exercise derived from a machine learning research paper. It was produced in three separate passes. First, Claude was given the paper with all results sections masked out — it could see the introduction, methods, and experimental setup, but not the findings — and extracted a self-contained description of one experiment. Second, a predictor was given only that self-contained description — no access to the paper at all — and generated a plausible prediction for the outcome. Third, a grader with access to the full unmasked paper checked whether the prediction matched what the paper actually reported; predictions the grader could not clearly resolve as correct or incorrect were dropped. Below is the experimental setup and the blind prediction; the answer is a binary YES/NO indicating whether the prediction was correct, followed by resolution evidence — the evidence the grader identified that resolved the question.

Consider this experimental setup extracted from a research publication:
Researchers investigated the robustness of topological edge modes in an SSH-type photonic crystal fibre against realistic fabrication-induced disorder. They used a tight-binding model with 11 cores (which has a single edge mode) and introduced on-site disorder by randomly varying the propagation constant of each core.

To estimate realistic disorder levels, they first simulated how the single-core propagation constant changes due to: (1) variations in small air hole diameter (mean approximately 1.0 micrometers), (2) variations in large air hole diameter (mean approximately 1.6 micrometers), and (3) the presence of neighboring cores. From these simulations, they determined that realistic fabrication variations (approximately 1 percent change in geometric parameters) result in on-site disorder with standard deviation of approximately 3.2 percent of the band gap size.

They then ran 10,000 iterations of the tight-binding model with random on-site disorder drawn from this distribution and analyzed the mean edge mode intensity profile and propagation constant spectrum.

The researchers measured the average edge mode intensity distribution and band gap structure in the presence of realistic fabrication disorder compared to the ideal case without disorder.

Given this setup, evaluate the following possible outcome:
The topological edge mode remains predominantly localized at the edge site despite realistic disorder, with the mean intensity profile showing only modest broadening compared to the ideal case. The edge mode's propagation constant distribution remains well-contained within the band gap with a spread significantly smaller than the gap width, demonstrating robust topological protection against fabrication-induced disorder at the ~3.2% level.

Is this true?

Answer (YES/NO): YES